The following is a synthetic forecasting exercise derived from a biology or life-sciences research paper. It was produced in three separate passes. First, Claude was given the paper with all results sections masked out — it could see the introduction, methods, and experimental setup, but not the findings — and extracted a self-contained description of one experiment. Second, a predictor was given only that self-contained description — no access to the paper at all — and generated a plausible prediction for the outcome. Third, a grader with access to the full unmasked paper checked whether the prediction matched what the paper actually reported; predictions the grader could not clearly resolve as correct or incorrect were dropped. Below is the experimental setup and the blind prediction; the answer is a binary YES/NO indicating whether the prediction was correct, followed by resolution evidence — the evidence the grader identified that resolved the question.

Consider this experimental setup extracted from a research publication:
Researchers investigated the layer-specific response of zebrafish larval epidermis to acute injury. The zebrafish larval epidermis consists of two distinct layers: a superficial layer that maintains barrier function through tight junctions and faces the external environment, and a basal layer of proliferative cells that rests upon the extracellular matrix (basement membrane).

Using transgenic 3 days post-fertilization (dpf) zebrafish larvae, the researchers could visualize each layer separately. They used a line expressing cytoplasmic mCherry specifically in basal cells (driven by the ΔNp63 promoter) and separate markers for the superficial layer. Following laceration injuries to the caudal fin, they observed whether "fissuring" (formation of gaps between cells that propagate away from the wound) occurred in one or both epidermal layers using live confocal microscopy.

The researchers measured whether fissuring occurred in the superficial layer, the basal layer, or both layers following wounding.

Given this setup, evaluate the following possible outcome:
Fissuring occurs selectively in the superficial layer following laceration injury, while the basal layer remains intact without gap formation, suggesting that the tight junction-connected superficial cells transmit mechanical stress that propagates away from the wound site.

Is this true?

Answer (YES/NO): NO